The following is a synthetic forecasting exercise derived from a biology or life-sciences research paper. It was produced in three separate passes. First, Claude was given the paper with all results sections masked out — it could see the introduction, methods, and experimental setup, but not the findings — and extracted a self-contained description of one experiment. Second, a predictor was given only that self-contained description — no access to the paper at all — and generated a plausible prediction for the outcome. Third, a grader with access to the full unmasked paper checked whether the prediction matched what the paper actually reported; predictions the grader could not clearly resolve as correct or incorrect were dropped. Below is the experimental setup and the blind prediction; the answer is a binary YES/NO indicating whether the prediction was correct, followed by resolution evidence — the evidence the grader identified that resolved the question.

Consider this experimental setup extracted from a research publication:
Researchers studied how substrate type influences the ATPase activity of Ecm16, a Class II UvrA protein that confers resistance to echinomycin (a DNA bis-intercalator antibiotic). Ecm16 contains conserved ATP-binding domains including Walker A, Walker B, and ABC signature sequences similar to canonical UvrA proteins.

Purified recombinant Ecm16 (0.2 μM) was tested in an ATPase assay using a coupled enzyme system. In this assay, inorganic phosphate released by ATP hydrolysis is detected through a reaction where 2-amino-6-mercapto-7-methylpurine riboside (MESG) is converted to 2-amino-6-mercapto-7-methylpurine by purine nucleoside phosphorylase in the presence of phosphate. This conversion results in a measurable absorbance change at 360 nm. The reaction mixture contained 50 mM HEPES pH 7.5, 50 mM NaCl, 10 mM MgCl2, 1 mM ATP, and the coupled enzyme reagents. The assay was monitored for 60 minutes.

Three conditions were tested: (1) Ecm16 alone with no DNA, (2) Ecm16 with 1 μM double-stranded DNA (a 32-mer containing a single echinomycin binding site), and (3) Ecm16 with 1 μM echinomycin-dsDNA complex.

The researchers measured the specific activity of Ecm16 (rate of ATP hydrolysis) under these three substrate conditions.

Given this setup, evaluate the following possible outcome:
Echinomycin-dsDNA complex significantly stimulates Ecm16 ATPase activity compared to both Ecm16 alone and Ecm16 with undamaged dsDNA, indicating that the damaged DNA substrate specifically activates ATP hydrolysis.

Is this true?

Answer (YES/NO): YES